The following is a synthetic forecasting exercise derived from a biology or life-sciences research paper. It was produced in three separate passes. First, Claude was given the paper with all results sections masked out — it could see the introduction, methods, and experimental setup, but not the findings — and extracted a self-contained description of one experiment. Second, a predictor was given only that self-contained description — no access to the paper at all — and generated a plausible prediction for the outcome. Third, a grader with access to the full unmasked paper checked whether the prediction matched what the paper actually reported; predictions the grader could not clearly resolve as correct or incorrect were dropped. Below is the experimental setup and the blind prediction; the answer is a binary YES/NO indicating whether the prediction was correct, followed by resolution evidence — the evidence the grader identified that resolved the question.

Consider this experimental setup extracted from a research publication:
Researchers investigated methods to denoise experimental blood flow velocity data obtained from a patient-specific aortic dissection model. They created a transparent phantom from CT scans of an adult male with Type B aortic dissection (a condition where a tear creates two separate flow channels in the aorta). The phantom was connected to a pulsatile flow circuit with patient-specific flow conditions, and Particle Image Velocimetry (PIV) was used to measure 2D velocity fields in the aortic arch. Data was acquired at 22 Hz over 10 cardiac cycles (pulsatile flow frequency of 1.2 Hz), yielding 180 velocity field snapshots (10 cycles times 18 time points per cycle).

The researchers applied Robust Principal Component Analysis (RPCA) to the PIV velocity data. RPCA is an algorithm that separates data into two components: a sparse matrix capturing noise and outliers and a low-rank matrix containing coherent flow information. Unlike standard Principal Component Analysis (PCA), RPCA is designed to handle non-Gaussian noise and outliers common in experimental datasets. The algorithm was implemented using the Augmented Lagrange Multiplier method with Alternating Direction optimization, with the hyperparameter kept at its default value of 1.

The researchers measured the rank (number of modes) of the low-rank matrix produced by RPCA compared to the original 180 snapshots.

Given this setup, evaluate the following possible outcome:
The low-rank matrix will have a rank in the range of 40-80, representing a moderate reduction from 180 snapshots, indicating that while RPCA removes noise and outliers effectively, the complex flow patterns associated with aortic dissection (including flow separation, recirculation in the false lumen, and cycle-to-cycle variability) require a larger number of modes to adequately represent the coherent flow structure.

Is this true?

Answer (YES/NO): NO